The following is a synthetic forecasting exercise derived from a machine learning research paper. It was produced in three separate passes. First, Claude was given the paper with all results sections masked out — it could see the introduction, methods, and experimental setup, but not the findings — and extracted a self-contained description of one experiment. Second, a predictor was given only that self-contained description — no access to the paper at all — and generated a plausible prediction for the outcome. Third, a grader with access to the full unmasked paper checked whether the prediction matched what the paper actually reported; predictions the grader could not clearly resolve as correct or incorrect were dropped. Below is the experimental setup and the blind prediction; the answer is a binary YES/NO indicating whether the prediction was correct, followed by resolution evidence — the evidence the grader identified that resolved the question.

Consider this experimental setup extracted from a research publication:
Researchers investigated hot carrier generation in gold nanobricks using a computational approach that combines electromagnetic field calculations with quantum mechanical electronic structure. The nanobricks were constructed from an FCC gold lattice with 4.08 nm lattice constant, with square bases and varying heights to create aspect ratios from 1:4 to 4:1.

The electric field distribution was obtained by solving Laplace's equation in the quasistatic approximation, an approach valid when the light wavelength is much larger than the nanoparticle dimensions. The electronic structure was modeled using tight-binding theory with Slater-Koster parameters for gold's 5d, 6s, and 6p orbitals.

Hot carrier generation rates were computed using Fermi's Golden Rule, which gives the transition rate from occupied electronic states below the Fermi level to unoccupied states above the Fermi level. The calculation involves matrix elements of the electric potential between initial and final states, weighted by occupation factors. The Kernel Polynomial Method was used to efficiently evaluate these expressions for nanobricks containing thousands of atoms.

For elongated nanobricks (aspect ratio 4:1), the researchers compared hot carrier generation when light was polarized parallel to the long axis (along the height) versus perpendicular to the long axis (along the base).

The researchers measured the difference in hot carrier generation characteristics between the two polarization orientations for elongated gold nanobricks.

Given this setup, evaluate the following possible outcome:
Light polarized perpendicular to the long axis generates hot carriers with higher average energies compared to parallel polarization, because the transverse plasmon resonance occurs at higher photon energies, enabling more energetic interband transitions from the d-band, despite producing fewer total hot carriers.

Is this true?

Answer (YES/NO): NO